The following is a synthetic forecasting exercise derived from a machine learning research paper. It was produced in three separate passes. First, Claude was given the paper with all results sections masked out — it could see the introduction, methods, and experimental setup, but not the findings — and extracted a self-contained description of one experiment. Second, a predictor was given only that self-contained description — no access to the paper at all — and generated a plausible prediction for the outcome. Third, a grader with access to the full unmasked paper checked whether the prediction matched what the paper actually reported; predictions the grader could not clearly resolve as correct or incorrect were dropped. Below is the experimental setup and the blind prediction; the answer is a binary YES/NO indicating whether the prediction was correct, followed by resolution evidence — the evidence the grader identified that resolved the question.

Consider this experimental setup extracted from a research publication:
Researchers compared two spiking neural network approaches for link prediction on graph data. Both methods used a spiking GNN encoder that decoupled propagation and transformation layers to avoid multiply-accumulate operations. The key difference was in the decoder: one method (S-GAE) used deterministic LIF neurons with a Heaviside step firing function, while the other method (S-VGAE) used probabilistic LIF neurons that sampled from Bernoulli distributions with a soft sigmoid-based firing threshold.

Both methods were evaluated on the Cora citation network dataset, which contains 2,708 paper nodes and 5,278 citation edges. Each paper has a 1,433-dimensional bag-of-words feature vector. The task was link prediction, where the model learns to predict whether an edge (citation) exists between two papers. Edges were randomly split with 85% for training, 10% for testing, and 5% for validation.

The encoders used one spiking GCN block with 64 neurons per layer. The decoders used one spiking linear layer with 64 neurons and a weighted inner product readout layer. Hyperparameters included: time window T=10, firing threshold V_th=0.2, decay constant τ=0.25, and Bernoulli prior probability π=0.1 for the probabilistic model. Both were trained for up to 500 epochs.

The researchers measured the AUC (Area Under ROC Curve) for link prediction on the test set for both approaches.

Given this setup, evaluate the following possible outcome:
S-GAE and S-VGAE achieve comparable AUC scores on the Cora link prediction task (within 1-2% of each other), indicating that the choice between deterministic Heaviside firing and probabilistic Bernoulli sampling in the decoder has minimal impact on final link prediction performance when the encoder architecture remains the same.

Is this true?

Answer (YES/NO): NO